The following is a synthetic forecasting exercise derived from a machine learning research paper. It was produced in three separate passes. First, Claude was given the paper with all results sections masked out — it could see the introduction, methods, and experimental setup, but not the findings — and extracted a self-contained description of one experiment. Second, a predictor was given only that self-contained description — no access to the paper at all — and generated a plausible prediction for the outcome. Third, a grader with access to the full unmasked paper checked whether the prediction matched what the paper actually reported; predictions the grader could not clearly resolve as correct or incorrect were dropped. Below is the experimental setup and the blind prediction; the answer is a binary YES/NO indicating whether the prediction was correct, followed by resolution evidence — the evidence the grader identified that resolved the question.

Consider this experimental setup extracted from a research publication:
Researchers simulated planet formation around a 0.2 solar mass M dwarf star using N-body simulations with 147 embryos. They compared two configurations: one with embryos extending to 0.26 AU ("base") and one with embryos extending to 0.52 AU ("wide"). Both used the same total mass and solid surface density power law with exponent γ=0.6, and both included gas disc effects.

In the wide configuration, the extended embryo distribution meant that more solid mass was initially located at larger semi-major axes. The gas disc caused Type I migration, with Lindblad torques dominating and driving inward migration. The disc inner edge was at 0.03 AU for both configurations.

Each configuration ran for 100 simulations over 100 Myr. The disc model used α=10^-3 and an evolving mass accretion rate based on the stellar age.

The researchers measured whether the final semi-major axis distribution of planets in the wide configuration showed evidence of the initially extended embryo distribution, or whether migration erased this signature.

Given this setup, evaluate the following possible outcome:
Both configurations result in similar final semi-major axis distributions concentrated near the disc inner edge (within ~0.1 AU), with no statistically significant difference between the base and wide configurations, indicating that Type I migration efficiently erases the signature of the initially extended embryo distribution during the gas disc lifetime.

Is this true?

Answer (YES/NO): YES